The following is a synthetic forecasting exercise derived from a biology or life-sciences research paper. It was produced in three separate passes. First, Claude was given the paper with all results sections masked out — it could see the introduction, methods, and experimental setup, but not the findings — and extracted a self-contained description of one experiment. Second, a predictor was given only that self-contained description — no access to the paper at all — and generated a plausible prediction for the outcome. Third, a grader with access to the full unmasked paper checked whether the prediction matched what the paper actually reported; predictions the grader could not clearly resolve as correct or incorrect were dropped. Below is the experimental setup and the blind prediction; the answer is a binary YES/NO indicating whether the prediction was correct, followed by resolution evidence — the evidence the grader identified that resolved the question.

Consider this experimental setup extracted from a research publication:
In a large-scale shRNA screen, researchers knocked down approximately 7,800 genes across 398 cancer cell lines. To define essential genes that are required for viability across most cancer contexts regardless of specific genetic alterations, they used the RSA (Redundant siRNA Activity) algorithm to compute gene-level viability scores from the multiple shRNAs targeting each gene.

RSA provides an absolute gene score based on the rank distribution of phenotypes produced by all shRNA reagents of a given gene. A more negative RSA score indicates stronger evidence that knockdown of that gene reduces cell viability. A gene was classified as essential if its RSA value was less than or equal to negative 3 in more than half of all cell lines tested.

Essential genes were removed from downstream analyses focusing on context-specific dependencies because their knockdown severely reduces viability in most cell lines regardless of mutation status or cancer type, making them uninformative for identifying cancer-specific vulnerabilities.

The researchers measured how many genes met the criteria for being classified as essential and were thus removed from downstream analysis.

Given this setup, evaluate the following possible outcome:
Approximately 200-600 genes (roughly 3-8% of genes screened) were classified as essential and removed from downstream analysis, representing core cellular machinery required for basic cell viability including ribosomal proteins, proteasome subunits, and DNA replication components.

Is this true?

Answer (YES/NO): NO